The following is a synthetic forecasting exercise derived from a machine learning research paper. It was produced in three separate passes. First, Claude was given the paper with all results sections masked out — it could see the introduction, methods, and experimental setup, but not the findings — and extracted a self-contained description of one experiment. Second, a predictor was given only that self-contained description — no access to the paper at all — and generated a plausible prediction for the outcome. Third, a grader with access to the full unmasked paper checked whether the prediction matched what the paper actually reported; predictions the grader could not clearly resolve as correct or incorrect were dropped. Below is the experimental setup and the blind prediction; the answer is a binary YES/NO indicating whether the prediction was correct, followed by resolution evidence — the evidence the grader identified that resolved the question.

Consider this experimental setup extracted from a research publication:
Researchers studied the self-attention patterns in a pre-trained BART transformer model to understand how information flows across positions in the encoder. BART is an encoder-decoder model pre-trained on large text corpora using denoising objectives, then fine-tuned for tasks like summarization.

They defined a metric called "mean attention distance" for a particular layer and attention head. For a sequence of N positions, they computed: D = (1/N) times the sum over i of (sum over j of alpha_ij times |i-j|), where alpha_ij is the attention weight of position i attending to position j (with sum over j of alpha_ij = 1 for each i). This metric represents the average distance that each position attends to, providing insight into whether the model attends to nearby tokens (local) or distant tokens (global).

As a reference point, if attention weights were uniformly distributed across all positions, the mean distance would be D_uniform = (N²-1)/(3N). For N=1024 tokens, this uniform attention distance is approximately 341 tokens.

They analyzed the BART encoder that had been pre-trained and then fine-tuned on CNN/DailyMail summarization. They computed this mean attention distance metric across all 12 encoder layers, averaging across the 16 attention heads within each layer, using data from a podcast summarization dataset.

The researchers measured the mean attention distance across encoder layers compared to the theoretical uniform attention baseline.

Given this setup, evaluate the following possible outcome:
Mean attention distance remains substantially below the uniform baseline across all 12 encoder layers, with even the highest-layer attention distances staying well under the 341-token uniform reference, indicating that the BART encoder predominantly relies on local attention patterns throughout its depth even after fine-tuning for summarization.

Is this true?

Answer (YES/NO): NO